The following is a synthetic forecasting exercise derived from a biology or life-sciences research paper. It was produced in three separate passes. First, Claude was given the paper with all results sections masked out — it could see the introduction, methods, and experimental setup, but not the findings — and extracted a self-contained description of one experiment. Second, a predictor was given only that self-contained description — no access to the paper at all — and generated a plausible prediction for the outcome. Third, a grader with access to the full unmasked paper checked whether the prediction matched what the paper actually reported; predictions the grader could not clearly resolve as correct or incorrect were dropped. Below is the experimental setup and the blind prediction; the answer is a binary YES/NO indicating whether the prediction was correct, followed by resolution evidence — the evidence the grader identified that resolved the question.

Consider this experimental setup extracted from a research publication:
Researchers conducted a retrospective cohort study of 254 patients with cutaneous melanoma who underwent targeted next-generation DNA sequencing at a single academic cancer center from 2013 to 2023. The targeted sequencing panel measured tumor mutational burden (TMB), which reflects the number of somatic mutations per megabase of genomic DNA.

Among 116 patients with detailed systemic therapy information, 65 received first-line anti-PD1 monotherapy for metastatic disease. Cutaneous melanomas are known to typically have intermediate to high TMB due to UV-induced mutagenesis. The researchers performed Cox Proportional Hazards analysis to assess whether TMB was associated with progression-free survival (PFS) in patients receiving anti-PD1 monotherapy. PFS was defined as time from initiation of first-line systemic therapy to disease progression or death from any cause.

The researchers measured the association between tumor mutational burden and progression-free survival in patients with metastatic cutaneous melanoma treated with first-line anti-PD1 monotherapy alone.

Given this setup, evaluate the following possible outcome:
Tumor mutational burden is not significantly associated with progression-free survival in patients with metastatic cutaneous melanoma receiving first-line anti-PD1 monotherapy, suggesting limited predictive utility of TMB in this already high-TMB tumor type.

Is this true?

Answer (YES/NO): YES